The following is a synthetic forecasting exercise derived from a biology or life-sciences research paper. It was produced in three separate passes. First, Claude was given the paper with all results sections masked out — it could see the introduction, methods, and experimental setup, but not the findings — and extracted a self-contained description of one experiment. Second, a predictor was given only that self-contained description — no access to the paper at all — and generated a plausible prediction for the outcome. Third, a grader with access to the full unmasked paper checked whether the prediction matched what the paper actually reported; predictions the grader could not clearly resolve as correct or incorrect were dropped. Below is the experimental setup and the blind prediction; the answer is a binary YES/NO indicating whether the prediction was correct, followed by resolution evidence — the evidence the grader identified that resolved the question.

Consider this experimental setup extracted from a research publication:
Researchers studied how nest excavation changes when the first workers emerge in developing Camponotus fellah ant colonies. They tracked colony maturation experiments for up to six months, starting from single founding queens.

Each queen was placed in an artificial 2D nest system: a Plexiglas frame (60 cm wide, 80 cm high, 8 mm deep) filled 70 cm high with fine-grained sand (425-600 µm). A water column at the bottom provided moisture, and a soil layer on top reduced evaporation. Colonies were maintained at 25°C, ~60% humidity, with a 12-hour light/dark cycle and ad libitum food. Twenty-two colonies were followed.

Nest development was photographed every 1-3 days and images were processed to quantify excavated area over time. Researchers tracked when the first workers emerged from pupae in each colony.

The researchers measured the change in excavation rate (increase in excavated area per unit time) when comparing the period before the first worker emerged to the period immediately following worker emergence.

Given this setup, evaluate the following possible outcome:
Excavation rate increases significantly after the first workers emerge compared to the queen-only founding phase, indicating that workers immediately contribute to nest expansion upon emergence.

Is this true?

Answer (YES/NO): NO